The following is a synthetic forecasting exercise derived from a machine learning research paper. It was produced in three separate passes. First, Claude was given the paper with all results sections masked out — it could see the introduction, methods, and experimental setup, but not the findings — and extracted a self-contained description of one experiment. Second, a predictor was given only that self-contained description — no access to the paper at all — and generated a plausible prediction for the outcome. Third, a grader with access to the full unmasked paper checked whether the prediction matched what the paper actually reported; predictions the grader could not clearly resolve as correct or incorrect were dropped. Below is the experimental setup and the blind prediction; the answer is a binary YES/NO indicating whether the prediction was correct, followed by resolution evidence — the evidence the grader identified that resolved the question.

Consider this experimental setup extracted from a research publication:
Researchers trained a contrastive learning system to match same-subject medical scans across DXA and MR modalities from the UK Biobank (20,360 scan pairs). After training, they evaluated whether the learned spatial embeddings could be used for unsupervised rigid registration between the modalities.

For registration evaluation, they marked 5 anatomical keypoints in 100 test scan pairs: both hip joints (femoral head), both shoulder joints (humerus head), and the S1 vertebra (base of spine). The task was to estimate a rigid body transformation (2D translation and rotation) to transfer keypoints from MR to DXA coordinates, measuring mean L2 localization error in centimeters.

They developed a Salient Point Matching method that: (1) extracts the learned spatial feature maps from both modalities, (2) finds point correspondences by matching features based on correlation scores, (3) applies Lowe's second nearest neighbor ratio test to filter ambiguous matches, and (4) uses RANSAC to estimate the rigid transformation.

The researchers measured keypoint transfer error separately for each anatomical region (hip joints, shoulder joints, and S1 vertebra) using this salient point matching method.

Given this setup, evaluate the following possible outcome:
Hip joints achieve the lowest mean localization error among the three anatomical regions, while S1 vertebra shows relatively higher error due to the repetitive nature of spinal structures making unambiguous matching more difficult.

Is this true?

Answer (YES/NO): NO